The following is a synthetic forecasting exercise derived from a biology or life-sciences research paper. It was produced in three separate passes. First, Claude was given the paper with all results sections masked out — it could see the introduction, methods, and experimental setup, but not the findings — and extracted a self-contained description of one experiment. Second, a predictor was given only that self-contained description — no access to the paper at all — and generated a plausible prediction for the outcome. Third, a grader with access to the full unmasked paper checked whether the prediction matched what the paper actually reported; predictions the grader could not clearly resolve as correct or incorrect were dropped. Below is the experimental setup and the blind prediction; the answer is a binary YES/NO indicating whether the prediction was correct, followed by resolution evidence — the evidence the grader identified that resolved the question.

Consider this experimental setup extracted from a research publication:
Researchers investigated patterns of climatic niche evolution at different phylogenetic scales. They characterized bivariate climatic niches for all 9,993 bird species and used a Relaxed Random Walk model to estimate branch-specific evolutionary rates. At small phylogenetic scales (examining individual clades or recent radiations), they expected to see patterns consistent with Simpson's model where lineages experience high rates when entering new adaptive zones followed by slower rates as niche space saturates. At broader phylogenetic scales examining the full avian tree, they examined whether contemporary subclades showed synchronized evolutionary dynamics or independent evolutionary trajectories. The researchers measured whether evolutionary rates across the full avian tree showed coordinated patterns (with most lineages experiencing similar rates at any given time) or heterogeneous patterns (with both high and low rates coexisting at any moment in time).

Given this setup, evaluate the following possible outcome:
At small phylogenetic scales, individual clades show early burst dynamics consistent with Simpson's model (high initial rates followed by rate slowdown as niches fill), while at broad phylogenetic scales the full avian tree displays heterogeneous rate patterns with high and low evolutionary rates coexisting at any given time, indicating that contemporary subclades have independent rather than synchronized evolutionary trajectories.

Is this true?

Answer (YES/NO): YES